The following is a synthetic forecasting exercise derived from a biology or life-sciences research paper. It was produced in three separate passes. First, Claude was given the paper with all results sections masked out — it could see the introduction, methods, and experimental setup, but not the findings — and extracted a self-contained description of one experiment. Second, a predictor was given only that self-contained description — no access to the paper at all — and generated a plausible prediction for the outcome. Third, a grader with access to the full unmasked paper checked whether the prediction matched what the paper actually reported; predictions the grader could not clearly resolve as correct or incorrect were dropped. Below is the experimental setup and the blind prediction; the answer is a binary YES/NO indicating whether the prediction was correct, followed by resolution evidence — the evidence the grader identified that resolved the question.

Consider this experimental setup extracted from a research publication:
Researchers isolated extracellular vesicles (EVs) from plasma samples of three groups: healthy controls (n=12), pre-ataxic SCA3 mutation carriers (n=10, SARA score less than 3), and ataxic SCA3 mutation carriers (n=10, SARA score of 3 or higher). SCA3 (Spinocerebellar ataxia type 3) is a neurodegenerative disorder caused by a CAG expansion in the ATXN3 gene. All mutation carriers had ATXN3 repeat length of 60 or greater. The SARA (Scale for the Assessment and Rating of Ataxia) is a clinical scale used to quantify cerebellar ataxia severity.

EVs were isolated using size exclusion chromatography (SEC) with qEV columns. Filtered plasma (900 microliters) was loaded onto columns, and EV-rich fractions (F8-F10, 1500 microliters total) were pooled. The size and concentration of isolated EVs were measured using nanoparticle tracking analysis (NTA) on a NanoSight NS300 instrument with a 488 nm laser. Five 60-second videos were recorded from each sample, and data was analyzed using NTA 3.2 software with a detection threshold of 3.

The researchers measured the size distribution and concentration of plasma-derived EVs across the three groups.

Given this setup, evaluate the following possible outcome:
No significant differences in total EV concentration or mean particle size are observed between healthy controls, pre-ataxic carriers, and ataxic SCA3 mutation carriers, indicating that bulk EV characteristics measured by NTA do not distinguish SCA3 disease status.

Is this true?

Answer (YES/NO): YES